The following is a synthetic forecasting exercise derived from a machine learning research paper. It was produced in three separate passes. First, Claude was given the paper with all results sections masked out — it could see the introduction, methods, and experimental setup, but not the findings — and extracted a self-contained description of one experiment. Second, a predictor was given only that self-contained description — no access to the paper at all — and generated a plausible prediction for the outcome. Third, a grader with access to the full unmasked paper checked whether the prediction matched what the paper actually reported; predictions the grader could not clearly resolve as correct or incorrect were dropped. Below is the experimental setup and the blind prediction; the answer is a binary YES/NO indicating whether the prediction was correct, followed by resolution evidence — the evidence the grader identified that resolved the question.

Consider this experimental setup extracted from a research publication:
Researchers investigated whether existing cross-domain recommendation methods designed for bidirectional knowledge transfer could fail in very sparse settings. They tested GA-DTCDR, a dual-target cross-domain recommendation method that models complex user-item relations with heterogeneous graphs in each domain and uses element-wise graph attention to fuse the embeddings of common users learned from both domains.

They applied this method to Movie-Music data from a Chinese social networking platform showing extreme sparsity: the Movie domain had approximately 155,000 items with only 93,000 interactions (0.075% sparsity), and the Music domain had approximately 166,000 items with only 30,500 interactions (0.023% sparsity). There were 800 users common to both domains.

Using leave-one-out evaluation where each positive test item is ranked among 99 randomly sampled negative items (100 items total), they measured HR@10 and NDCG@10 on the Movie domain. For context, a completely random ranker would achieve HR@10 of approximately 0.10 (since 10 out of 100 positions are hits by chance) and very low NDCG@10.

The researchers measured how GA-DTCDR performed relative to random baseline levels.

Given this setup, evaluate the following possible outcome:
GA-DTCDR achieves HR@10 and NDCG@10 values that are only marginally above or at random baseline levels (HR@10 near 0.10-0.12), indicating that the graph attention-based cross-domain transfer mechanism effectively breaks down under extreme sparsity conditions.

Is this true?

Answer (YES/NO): YES